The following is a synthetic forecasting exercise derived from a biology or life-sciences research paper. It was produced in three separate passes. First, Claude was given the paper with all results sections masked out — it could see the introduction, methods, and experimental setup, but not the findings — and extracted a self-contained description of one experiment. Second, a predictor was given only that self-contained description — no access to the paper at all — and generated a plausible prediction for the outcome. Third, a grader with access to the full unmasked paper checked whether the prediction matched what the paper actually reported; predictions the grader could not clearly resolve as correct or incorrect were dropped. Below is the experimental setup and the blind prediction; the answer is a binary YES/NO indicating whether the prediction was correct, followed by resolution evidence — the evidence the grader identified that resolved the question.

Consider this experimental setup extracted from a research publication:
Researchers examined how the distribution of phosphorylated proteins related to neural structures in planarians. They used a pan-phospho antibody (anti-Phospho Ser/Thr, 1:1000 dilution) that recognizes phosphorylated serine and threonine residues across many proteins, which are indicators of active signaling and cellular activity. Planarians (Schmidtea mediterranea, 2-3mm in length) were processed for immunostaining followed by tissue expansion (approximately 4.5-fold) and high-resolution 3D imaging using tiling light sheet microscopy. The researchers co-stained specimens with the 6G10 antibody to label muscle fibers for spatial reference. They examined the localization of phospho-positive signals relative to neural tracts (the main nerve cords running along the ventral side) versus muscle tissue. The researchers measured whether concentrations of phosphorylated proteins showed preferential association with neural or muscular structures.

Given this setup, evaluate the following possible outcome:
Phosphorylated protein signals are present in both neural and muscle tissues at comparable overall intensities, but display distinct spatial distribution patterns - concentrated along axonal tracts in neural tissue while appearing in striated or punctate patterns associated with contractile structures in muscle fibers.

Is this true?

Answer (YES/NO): NO